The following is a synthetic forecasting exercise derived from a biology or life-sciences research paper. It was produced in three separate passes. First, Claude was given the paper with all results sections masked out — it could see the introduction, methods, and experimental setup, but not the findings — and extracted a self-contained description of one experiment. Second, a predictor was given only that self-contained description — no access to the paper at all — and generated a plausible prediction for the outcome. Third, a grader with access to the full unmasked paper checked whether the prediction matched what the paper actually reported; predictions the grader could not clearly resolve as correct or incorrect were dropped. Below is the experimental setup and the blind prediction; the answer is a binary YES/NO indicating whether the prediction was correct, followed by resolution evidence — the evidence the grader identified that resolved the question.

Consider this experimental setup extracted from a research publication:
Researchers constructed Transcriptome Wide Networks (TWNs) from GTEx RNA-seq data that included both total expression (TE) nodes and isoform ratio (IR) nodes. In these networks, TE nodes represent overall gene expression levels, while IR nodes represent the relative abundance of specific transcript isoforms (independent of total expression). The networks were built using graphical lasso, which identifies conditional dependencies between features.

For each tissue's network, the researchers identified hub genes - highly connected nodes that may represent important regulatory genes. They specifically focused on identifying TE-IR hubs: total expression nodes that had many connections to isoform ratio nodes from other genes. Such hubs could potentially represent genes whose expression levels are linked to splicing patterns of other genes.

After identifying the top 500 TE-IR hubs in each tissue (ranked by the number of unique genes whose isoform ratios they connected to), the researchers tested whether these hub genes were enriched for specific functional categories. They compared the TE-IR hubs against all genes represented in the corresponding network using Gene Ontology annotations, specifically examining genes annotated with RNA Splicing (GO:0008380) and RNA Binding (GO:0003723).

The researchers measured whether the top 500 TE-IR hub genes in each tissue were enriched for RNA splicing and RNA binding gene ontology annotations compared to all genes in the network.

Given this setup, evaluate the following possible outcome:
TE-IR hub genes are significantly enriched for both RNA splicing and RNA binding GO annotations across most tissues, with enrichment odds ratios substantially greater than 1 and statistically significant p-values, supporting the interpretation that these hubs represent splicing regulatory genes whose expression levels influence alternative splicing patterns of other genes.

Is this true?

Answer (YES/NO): YES